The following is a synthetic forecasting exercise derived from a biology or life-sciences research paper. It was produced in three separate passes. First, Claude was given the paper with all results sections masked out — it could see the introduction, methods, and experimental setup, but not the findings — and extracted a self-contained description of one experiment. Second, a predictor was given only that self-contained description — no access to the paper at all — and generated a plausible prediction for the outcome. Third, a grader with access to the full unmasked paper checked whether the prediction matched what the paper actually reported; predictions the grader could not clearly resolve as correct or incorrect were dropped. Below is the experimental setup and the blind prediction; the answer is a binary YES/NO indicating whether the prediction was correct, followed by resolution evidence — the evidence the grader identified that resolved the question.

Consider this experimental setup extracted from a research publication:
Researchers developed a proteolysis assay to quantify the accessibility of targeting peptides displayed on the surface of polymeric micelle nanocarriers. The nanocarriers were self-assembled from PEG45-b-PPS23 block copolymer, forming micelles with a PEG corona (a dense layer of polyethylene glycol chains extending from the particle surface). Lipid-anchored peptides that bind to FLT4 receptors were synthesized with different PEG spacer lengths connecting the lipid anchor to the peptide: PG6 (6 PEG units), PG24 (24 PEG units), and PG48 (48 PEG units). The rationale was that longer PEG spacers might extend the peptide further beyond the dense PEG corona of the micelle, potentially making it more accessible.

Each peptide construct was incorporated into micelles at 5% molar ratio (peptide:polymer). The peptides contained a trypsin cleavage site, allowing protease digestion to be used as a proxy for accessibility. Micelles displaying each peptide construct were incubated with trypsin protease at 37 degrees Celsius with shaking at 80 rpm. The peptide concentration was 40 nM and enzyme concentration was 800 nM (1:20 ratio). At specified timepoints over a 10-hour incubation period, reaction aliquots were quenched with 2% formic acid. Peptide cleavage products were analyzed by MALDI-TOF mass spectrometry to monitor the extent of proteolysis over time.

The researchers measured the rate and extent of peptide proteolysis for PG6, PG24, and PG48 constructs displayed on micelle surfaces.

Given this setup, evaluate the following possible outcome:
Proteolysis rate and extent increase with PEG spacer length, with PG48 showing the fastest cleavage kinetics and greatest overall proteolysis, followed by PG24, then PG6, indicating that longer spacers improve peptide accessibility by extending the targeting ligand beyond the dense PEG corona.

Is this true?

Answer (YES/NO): YES